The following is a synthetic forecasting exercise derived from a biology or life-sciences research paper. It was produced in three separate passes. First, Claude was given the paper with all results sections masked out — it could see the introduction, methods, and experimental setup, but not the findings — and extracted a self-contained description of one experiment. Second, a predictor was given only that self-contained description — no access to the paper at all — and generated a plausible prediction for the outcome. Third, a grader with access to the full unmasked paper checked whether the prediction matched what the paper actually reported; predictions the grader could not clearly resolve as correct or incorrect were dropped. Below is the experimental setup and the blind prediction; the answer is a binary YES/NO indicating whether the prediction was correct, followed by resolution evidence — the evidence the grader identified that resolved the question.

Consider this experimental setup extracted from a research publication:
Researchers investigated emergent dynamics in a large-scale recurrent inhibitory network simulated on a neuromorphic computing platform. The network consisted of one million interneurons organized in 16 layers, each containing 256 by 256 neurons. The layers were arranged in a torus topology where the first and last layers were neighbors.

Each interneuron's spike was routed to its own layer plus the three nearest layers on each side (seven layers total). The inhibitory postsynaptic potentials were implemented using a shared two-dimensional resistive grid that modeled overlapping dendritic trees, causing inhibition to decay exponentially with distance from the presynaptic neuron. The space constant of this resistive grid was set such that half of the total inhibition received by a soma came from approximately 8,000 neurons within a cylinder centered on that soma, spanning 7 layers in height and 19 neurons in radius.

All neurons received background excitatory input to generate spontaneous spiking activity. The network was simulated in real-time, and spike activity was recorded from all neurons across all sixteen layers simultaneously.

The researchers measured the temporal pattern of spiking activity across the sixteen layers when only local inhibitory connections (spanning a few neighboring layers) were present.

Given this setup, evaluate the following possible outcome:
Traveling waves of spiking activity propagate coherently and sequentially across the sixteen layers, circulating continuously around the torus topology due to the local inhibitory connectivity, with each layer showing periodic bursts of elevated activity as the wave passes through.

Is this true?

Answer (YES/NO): NO